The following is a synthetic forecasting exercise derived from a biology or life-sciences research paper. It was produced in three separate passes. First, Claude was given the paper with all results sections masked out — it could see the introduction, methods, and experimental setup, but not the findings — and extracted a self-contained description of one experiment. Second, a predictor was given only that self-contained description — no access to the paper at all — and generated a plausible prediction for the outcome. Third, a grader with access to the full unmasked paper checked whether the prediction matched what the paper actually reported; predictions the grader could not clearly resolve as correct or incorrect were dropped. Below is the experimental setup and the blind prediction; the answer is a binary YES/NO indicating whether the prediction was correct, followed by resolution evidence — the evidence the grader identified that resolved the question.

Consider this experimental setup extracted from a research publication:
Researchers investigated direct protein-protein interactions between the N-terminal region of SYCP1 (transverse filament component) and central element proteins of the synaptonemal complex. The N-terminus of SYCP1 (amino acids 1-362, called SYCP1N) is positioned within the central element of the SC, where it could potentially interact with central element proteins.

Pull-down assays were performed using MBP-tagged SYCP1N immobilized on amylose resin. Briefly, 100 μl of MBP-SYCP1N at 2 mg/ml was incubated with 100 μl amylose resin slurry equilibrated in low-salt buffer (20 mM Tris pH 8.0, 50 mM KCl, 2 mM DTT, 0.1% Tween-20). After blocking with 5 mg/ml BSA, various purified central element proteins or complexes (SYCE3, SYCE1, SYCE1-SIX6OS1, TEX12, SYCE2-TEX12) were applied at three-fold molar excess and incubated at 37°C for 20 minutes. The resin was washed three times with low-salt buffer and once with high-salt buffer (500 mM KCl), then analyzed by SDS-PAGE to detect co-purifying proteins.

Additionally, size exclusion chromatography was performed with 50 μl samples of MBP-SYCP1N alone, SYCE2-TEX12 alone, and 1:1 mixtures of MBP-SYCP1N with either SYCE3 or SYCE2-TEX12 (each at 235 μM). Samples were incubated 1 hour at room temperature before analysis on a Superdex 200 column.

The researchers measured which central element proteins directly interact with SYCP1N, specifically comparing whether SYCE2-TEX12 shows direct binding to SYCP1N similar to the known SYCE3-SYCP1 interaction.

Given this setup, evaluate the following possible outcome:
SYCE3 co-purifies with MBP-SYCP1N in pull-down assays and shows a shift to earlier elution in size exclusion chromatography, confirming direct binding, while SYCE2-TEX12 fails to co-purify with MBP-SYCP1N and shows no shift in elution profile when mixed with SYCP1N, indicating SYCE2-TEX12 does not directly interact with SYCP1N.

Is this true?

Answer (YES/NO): NO